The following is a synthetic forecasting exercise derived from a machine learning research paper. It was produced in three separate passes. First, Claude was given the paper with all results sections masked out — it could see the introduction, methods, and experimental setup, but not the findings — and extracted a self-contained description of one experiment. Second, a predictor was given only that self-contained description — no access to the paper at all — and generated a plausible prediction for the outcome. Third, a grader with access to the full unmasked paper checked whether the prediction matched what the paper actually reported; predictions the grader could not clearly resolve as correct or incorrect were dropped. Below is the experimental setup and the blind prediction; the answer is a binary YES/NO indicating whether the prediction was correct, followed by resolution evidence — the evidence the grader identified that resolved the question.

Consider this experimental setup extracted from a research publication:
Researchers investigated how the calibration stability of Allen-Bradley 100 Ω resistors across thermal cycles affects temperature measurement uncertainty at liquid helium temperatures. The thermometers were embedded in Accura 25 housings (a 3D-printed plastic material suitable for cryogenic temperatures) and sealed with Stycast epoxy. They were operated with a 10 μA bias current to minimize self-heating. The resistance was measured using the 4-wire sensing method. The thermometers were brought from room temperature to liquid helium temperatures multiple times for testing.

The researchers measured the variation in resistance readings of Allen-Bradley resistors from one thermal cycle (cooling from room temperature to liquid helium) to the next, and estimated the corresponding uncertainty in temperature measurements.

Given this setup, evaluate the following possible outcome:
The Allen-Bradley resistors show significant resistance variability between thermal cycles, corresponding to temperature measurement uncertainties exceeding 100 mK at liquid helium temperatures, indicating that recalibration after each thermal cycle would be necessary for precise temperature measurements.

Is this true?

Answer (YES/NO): YES